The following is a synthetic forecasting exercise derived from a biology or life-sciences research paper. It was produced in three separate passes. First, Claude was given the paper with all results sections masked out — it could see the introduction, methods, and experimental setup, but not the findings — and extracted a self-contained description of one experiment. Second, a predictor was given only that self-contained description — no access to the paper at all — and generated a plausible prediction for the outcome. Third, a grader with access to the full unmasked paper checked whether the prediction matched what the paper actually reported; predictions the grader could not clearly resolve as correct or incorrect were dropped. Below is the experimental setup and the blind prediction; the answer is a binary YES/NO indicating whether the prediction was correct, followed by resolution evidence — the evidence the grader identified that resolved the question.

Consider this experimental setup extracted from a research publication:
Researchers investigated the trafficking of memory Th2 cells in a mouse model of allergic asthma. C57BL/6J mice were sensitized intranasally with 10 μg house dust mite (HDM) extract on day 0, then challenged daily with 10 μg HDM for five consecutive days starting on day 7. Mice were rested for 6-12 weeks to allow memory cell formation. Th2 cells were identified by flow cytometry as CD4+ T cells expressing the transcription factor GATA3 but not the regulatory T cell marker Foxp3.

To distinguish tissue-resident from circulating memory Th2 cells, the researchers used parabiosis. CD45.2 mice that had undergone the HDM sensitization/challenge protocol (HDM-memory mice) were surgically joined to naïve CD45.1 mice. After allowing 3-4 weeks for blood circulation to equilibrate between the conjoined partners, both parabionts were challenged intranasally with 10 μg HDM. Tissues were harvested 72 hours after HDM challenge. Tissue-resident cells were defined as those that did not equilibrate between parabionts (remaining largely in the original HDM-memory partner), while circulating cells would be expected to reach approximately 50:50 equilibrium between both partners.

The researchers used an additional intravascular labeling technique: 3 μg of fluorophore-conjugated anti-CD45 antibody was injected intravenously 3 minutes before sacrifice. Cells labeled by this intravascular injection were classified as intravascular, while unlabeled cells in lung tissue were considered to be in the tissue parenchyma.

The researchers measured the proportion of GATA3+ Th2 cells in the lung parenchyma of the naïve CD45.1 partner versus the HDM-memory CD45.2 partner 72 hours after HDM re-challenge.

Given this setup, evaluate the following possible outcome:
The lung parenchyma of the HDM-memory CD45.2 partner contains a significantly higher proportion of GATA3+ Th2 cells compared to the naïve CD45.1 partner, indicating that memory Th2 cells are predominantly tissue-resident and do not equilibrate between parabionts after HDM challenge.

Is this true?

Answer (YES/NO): NO